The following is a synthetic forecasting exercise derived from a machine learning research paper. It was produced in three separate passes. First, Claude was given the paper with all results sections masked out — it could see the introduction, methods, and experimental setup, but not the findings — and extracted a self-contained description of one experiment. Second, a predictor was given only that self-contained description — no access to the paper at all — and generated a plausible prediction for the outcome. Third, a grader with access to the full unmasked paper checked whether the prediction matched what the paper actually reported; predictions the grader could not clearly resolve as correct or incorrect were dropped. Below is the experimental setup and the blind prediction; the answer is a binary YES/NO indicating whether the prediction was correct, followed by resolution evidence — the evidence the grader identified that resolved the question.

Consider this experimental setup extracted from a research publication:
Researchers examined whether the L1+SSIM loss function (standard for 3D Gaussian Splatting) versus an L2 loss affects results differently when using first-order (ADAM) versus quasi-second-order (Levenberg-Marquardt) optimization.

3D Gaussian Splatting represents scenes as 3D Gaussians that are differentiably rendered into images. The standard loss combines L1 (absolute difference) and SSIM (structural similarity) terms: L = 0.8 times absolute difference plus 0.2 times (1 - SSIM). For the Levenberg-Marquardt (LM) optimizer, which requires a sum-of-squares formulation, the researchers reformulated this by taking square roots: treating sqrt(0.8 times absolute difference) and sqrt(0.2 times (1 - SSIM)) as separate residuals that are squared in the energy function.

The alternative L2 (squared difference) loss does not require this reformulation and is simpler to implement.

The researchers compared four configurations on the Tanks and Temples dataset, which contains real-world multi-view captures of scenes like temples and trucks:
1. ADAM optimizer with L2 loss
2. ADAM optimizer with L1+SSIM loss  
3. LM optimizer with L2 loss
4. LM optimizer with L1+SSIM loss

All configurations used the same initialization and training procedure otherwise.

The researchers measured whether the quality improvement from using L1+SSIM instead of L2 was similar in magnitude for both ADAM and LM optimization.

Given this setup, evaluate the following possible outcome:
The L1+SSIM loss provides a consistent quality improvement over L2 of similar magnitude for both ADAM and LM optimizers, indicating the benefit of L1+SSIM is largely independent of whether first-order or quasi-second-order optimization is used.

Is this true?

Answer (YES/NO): YES